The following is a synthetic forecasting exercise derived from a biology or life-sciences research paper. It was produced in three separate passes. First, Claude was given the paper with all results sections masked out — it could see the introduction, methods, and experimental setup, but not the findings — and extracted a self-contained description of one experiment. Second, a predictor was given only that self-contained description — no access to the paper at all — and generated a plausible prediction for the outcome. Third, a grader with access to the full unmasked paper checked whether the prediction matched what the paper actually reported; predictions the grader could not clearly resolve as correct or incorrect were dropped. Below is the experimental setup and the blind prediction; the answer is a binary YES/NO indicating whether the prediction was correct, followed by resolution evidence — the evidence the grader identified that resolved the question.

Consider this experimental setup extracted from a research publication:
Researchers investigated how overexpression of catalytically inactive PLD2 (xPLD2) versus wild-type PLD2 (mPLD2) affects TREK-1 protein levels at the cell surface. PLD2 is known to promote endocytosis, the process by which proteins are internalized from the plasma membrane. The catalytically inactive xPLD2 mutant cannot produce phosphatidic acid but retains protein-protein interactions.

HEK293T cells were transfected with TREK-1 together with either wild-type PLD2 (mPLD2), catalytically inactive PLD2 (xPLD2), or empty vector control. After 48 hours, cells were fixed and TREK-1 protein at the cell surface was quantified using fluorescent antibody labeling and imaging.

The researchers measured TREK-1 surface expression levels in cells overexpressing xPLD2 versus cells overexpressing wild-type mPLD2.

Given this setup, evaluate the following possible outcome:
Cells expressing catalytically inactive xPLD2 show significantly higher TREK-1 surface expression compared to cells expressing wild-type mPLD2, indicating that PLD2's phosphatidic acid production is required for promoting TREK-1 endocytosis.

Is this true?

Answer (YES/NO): YES